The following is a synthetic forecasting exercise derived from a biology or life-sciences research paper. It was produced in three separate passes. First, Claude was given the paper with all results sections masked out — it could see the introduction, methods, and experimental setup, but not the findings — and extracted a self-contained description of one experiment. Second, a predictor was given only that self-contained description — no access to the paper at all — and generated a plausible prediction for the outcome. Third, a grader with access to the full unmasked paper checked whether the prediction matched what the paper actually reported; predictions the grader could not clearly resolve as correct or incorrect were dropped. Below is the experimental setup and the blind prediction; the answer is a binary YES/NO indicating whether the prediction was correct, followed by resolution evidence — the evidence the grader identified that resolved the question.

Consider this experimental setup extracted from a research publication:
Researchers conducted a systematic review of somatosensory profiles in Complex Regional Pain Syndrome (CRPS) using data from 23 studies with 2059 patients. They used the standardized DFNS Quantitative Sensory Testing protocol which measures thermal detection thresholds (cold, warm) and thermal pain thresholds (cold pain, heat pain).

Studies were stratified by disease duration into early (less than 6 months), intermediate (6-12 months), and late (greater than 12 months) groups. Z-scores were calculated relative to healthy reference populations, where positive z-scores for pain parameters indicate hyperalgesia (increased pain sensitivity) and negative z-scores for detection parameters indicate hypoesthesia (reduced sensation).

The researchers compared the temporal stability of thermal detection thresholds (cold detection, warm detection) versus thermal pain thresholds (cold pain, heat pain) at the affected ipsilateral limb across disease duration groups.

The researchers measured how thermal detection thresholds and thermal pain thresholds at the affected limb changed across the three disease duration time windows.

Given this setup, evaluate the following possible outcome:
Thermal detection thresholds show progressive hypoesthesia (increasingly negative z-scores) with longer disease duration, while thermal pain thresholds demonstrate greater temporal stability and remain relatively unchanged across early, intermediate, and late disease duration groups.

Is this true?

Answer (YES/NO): NO